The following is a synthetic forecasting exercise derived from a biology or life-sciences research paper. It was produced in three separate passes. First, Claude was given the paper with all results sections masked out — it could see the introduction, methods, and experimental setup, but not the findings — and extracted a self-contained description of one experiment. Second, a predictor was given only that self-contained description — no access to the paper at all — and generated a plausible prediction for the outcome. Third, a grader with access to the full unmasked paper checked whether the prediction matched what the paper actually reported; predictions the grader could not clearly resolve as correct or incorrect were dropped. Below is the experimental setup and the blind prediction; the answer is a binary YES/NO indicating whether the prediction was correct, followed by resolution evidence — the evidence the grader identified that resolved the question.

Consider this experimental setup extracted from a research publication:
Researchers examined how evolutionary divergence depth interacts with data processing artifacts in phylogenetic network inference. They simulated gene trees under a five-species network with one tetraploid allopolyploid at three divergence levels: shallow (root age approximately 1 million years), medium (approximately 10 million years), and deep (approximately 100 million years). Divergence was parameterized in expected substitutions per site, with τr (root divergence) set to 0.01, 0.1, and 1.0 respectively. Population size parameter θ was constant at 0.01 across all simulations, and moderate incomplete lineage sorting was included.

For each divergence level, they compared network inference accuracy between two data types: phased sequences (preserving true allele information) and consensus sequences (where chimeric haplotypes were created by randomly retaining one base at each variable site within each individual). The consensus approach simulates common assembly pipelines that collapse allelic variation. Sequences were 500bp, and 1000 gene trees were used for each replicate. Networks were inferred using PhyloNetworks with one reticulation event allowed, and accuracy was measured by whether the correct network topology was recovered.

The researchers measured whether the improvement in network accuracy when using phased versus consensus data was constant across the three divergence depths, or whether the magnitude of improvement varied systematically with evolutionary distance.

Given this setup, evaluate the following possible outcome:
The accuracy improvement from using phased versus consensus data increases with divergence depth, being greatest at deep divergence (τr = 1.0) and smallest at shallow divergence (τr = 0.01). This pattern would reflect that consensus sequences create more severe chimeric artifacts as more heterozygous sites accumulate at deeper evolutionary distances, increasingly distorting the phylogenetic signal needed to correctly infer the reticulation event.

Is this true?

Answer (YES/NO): NO